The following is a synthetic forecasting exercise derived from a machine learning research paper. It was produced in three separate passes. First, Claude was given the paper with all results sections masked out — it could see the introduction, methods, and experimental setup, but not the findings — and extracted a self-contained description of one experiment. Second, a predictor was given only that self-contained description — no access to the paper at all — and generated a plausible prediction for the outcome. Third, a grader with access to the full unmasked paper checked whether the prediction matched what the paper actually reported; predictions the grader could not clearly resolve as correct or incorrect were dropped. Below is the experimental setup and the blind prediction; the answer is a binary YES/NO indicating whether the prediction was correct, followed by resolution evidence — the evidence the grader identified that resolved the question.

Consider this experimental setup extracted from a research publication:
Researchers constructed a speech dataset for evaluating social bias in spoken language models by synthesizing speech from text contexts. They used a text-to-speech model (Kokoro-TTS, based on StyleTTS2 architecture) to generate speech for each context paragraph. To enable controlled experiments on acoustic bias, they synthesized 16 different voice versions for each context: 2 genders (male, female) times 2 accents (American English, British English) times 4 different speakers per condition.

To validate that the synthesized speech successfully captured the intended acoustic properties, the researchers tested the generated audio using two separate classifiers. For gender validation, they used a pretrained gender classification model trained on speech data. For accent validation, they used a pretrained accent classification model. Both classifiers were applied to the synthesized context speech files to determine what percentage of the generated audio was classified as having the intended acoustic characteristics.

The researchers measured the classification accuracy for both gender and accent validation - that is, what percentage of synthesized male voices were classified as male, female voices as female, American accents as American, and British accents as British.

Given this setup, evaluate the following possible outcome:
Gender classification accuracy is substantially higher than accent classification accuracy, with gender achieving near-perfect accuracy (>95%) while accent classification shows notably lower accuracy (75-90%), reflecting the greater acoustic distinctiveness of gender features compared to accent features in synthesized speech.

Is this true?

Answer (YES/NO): NO